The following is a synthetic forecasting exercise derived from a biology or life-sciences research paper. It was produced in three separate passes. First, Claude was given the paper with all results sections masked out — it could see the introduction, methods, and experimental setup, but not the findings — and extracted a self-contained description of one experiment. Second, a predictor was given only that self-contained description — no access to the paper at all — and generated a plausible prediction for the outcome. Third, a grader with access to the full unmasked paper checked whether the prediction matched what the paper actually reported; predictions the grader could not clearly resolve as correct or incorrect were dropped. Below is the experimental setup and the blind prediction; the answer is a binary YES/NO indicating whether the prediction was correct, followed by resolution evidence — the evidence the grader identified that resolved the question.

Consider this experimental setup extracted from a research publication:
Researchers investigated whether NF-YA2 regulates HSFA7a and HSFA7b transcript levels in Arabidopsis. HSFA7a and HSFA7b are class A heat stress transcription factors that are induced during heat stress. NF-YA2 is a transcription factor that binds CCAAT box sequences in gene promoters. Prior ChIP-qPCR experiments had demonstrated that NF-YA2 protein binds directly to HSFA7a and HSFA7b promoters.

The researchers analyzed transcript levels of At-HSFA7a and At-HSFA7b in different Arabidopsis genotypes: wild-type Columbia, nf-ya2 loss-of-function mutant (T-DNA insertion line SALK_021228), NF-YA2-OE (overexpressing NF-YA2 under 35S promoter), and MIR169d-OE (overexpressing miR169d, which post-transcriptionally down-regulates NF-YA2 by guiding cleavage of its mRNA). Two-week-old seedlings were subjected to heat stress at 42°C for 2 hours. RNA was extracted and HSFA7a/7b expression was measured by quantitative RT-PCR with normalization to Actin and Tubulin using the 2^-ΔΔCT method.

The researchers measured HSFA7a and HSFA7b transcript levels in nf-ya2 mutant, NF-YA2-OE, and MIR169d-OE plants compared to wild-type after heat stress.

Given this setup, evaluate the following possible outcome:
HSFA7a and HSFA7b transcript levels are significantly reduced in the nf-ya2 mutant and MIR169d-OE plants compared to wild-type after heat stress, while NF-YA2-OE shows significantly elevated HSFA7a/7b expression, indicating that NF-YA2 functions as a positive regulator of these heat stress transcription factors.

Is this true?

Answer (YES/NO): NO